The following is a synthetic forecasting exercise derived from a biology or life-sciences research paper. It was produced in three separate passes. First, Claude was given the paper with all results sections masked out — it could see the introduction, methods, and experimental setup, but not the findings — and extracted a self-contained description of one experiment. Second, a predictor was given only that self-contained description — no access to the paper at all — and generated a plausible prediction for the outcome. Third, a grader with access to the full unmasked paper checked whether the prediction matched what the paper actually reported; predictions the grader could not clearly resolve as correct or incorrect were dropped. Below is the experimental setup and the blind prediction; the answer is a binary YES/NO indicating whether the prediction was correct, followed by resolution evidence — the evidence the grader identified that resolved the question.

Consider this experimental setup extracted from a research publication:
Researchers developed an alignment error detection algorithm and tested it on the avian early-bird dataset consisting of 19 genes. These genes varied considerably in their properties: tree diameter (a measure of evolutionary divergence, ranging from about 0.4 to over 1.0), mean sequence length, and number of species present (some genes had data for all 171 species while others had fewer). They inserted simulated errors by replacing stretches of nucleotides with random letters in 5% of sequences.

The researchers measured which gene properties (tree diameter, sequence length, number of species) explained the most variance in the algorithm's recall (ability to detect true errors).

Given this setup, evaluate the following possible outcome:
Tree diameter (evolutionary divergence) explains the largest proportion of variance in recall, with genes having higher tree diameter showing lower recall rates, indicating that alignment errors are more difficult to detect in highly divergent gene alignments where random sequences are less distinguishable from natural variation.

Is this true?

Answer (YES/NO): YES